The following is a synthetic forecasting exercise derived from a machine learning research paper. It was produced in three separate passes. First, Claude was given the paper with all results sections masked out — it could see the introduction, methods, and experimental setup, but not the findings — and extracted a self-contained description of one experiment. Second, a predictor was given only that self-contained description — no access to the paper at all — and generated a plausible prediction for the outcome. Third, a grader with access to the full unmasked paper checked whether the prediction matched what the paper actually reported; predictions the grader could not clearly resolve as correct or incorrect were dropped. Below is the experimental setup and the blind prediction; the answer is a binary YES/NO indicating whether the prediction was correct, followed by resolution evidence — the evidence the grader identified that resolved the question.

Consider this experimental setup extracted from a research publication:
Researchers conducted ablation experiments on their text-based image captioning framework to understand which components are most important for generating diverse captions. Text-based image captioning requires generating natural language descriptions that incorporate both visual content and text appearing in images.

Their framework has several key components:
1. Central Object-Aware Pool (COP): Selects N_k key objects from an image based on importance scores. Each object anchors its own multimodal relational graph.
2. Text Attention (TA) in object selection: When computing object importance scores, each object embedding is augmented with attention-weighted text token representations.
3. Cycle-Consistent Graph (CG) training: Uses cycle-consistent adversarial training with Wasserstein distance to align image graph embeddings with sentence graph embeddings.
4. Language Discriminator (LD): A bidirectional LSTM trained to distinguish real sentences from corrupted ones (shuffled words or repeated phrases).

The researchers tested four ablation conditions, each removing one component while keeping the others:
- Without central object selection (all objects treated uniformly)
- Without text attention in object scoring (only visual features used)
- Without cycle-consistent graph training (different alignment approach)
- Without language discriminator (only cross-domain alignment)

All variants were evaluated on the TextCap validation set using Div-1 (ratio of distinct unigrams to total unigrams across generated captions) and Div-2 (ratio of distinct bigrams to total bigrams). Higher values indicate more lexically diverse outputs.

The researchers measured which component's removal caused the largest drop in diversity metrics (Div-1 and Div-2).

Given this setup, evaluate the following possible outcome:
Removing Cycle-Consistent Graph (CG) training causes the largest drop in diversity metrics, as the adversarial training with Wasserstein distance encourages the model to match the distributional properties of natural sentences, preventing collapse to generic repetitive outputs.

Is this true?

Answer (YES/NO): YES